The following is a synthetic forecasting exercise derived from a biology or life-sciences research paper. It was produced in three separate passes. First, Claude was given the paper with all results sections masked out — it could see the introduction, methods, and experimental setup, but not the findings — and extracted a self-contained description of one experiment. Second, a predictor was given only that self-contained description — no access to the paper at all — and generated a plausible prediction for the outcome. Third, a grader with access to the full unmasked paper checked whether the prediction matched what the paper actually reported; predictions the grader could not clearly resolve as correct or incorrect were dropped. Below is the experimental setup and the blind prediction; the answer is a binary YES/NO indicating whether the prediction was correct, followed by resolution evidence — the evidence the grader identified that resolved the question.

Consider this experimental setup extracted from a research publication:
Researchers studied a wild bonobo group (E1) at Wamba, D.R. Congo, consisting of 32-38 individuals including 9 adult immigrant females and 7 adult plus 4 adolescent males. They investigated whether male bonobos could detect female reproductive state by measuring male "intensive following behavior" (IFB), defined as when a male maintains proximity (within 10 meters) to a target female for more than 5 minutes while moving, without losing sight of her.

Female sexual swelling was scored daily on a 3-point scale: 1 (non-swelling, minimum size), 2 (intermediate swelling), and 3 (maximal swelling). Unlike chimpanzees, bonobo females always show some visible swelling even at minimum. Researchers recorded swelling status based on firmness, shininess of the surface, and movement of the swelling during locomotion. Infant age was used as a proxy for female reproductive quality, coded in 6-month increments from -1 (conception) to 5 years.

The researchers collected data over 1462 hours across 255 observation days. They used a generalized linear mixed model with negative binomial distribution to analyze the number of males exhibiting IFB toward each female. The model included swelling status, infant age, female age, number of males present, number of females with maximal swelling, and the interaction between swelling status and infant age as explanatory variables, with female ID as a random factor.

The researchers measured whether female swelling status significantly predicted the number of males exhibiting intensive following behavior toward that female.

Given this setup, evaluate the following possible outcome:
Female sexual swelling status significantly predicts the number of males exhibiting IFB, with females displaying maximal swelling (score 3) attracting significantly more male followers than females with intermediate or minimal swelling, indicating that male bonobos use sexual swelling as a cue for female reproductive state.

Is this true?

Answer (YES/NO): YES